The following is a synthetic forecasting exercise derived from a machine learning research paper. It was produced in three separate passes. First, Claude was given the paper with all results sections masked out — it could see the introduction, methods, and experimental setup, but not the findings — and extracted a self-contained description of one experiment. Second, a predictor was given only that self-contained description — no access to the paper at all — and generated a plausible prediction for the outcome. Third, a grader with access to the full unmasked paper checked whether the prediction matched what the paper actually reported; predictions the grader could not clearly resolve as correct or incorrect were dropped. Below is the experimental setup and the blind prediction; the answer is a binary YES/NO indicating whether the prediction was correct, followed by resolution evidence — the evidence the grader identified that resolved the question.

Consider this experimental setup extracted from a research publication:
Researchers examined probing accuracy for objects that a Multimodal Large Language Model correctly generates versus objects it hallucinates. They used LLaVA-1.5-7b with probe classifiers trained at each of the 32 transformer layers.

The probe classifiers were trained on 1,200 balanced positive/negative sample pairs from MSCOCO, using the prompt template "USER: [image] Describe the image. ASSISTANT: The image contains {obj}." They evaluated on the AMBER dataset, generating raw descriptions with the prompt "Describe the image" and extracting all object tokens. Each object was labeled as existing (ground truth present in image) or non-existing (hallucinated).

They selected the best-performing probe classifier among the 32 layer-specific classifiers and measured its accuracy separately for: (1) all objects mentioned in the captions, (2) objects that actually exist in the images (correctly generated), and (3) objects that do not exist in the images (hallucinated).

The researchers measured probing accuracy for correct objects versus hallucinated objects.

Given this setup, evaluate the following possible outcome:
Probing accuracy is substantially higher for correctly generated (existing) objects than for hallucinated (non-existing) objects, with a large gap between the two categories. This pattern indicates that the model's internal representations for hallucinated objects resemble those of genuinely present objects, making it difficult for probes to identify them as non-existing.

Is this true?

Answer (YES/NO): NO